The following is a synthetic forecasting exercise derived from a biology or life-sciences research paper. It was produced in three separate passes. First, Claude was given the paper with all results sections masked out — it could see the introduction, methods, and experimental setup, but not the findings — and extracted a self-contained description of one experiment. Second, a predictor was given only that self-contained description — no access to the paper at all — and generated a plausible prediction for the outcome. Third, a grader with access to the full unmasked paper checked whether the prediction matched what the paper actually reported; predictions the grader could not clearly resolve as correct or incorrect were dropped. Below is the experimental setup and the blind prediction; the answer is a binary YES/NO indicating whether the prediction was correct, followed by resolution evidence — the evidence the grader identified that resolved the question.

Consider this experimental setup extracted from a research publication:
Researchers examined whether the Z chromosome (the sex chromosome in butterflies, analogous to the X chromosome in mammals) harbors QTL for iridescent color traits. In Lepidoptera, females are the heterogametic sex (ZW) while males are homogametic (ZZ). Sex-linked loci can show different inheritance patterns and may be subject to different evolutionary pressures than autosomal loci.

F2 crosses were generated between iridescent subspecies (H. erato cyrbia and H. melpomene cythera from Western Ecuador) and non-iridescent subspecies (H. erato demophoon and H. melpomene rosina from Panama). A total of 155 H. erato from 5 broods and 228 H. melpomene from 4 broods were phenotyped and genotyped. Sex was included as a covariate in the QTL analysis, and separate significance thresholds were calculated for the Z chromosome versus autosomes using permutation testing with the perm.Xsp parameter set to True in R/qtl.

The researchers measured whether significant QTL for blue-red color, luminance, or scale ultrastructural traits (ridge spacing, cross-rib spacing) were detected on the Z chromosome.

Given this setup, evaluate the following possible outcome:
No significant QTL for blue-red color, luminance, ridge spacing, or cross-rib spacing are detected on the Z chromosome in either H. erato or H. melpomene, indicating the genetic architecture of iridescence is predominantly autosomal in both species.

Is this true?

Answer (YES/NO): NO